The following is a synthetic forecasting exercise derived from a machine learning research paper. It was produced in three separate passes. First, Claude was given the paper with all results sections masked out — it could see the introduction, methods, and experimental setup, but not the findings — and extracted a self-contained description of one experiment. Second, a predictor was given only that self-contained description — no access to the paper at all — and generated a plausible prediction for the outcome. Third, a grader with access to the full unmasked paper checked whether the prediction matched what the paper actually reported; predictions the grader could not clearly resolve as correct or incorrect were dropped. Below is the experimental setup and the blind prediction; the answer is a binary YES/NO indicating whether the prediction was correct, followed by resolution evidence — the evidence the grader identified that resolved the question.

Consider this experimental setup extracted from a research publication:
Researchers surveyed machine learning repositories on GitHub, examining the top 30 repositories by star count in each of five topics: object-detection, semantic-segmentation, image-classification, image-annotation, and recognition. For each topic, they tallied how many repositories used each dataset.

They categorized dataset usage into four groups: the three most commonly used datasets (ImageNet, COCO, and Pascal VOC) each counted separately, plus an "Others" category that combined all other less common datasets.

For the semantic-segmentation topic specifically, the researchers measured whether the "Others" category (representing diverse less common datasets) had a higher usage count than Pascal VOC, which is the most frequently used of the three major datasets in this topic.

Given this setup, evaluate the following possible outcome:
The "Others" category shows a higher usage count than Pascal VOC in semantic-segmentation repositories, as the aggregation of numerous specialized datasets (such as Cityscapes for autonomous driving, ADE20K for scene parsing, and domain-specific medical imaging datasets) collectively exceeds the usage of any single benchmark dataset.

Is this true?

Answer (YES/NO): YES